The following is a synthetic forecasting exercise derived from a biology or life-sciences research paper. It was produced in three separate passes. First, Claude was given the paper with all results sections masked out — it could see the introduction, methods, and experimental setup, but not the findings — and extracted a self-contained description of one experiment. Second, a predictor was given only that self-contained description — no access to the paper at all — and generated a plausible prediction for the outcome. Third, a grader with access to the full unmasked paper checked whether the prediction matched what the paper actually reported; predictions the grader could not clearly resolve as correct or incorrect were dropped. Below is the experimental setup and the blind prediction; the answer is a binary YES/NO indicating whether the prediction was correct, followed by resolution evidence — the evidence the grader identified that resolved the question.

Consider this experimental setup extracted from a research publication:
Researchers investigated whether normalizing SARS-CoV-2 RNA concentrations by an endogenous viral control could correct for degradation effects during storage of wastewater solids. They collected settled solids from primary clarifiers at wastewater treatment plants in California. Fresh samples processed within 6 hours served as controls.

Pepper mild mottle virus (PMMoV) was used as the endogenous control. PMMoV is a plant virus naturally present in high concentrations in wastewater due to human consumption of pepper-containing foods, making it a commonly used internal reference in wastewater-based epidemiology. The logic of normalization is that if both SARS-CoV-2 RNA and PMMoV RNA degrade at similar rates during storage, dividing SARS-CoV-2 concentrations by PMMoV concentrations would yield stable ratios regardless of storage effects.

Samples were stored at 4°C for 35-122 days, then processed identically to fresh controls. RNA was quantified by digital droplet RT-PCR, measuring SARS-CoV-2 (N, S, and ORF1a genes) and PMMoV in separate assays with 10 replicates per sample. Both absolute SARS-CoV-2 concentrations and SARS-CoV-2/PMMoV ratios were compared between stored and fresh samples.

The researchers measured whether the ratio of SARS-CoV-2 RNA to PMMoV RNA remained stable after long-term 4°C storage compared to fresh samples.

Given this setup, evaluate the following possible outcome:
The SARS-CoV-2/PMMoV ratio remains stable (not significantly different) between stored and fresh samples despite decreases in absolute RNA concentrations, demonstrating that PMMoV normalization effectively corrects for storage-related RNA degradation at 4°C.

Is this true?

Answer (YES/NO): NO